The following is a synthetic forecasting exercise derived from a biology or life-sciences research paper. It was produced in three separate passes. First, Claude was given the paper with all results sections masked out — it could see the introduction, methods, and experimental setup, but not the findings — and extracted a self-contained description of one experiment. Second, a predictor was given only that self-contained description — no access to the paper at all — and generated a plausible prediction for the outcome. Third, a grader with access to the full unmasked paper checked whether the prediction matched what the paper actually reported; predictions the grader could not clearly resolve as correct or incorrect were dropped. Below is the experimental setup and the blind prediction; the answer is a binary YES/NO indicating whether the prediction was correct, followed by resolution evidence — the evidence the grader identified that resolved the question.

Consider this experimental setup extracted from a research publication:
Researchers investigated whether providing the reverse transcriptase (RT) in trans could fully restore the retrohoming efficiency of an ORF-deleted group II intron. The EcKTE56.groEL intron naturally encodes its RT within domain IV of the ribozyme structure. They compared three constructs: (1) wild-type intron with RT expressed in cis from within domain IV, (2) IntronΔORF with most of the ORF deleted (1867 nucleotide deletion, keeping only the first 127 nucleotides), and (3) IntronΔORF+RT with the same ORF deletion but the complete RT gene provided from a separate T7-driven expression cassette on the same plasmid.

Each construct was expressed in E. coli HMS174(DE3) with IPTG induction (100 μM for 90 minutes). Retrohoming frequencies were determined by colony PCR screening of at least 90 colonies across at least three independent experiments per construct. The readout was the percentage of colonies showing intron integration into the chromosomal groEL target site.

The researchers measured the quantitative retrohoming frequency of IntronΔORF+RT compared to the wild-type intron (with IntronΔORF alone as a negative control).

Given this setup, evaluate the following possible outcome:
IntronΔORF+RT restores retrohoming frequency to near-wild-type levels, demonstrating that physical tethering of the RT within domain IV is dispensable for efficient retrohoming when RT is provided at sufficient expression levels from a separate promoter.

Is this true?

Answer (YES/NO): YES